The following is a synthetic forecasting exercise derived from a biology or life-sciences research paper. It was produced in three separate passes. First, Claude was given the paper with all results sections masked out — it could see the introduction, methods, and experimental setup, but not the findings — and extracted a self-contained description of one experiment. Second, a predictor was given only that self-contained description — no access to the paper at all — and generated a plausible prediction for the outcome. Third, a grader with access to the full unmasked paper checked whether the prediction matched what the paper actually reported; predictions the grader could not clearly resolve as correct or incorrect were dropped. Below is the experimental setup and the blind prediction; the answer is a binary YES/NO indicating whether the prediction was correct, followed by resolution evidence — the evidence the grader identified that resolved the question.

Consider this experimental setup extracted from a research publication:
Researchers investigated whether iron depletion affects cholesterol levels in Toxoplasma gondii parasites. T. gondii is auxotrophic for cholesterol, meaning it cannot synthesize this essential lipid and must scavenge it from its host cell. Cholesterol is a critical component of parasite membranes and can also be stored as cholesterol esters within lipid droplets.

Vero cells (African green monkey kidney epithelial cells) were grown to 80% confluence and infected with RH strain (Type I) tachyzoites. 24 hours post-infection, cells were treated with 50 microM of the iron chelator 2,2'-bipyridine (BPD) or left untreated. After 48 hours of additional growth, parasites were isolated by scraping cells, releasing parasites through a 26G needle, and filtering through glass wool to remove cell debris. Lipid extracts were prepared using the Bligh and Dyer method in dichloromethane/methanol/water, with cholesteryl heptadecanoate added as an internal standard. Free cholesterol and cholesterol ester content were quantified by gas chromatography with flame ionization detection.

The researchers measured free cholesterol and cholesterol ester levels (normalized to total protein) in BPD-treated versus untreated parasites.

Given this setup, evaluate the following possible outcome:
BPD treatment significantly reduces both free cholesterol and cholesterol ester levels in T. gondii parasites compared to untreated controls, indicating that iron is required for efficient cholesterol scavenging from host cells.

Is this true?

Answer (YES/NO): NO